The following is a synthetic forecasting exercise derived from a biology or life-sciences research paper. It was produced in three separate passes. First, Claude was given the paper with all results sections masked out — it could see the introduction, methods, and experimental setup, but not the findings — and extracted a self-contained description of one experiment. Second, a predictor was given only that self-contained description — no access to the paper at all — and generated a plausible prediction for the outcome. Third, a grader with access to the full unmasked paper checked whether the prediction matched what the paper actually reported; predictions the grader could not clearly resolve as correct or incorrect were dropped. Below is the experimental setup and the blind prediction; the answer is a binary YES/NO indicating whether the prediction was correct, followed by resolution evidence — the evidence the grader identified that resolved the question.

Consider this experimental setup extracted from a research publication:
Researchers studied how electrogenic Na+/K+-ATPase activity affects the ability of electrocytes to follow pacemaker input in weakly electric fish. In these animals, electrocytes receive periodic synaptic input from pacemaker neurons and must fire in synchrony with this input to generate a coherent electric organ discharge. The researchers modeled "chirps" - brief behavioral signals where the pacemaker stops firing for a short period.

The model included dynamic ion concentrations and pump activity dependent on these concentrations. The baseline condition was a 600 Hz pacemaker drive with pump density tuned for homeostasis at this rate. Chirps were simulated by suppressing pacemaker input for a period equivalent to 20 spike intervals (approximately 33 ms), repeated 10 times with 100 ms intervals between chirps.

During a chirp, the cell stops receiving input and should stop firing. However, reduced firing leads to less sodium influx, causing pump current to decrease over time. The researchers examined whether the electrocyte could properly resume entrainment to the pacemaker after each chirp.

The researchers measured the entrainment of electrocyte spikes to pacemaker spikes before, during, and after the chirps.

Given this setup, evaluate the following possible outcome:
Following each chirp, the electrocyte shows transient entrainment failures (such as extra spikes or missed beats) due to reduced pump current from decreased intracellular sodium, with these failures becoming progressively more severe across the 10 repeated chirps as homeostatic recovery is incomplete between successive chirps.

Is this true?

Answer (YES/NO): NO